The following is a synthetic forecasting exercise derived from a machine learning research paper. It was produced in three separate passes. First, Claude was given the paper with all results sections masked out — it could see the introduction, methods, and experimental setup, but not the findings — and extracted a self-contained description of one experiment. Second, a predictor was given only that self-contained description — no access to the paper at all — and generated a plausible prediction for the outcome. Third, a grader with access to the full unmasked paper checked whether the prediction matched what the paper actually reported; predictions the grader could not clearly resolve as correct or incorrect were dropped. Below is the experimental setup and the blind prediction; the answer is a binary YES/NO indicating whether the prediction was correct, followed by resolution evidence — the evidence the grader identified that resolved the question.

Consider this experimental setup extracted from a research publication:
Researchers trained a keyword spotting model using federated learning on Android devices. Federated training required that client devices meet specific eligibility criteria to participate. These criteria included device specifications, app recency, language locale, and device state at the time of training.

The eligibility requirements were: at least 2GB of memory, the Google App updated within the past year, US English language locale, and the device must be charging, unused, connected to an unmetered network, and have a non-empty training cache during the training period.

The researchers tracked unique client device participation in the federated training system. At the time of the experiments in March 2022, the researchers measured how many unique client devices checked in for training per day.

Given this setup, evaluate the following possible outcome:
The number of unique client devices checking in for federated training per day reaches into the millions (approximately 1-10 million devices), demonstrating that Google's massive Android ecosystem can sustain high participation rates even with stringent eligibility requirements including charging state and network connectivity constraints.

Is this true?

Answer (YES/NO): NO